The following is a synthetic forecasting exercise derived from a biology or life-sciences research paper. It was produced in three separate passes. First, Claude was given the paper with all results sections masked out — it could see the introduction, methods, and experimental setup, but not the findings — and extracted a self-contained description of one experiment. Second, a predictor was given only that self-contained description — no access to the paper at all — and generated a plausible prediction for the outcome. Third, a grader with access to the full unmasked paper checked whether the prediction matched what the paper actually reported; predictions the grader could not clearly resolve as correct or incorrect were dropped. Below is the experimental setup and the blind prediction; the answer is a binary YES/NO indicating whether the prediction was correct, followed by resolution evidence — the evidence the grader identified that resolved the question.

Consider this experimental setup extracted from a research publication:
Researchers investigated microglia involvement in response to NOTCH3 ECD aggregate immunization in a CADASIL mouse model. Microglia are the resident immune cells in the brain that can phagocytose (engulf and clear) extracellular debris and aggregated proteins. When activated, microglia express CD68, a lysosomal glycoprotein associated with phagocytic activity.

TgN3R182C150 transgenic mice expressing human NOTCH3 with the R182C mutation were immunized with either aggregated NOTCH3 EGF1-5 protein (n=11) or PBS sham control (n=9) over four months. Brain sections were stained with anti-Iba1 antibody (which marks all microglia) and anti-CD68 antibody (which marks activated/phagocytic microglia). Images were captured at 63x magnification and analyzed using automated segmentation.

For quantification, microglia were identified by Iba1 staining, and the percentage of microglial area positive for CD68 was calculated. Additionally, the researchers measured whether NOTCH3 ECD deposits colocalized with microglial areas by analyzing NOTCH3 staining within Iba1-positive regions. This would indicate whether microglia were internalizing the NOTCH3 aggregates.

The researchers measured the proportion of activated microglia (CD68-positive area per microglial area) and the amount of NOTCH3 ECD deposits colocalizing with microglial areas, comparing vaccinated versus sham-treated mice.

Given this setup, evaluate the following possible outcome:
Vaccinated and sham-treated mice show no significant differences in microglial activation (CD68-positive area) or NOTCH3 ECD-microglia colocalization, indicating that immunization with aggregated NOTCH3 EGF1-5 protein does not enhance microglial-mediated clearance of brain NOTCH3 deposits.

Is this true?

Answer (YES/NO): NO